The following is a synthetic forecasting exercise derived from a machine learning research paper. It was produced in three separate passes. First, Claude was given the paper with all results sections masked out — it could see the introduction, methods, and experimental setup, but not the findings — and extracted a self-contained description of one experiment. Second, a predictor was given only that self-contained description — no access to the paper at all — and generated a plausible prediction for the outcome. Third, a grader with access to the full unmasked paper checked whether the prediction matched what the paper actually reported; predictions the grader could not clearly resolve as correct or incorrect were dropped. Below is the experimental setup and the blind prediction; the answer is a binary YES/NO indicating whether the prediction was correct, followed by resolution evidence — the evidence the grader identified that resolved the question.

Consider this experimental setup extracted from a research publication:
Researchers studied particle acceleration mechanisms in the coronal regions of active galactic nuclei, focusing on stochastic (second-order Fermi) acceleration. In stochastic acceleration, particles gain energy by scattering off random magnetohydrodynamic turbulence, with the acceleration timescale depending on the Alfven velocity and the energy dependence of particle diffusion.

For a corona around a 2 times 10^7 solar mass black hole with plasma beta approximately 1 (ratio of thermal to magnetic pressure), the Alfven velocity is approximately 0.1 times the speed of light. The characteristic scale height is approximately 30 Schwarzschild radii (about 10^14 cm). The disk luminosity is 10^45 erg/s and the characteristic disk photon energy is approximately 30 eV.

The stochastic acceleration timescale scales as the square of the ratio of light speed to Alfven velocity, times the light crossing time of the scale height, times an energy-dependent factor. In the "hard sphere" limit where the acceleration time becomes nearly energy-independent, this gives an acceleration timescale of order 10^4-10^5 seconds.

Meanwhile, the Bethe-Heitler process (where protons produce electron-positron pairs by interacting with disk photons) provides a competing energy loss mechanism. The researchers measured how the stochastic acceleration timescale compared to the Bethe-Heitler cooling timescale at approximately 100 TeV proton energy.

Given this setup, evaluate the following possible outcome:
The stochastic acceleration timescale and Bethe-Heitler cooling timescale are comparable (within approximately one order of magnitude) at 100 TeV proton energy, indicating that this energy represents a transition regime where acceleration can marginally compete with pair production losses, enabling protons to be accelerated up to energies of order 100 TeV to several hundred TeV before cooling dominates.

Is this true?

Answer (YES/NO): YES